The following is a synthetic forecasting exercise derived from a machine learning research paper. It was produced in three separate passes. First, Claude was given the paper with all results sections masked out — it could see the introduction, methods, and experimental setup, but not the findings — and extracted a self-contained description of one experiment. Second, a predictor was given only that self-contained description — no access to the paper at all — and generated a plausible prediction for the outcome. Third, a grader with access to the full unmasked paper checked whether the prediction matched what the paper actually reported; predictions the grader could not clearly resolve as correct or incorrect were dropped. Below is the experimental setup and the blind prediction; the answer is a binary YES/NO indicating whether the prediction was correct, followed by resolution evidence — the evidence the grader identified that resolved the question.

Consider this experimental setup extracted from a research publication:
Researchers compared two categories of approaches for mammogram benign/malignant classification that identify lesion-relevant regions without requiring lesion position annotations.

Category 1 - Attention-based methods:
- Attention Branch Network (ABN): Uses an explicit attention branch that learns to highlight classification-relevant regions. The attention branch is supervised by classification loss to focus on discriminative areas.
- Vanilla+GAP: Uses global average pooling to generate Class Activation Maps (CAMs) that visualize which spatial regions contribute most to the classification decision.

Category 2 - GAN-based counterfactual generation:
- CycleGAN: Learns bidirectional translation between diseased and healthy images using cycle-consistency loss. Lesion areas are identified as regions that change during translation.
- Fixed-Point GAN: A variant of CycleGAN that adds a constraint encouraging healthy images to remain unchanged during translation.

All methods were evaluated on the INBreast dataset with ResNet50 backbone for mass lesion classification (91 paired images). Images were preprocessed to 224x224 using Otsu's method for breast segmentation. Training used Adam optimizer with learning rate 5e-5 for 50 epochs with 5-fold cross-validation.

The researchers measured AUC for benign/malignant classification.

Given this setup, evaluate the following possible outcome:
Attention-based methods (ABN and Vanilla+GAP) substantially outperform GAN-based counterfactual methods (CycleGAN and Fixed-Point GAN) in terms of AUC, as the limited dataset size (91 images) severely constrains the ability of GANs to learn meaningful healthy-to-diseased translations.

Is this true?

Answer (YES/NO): NO